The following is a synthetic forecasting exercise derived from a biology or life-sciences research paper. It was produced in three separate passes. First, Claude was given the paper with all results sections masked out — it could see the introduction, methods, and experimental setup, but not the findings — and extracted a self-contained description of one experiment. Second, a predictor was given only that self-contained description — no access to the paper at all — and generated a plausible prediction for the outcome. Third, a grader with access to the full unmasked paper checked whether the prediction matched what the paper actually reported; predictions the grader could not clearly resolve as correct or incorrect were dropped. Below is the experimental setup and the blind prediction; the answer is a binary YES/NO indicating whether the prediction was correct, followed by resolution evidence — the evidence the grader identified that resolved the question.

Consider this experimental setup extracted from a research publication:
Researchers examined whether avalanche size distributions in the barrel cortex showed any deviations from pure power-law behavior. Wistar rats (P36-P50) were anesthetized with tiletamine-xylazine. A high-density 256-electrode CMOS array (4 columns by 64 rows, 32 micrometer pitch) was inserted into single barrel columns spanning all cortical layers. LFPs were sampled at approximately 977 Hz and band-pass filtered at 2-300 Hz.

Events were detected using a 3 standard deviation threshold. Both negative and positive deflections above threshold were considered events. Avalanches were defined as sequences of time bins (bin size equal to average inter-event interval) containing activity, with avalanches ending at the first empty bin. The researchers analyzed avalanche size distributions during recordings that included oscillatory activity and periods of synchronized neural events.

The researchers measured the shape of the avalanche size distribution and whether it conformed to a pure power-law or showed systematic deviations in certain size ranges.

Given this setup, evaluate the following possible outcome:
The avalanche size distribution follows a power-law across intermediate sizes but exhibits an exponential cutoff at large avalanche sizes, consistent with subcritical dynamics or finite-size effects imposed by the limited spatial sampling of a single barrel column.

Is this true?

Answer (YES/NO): NO